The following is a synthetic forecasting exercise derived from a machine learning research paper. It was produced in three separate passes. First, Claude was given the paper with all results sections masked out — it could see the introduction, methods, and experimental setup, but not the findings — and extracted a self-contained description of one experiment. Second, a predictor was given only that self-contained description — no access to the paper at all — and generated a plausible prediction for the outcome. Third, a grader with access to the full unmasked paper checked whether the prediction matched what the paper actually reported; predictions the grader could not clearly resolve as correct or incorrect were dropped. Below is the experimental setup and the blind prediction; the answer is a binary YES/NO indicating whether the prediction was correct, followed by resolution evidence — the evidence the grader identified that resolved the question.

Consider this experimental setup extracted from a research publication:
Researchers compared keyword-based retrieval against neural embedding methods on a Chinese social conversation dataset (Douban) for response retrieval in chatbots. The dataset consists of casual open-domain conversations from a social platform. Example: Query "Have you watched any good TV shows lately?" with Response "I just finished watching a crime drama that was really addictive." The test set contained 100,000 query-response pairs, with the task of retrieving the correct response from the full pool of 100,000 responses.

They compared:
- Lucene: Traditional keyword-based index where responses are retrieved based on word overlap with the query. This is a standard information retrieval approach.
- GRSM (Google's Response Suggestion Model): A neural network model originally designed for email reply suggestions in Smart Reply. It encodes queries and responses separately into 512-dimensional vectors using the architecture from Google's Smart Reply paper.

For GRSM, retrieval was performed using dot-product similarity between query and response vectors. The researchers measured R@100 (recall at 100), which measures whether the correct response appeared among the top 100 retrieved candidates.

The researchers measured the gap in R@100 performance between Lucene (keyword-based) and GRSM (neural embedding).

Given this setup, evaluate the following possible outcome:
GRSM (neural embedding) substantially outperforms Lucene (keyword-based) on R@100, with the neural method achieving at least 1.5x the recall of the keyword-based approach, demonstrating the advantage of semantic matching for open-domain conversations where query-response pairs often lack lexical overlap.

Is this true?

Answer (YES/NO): NO